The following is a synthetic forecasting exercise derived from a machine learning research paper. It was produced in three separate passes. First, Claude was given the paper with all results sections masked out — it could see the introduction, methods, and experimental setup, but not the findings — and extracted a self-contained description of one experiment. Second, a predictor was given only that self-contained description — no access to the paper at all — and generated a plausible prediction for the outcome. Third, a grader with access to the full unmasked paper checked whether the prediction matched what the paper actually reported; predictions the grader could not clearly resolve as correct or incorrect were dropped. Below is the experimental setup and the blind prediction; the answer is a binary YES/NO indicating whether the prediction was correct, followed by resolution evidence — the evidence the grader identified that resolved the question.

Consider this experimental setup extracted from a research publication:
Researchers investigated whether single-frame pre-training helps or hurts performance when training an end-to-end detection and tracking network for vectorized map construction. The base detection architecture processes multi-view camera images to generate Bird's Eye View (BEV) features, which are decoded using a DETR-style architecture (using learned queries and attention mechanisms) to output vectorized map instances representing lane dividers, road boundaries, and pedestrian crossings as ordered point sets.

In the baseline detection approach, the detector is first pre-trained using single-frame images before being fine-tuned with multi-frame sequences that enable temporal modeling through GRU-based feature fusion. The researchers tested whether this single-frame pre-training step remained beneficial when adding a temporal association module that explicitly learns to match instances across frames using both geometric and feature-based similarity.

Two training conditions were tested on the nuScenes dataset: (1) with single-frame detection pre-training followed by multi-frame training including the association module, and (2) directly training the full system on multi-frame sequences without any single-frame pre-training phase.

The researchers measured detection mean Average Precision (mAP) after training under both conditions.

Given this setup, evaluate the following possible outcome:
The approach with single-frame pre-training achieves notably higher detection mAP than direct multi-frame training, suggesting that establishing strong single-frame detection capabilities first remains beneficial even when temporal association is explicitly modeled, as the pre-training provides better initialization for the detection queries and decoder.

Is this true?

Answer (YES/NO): NO